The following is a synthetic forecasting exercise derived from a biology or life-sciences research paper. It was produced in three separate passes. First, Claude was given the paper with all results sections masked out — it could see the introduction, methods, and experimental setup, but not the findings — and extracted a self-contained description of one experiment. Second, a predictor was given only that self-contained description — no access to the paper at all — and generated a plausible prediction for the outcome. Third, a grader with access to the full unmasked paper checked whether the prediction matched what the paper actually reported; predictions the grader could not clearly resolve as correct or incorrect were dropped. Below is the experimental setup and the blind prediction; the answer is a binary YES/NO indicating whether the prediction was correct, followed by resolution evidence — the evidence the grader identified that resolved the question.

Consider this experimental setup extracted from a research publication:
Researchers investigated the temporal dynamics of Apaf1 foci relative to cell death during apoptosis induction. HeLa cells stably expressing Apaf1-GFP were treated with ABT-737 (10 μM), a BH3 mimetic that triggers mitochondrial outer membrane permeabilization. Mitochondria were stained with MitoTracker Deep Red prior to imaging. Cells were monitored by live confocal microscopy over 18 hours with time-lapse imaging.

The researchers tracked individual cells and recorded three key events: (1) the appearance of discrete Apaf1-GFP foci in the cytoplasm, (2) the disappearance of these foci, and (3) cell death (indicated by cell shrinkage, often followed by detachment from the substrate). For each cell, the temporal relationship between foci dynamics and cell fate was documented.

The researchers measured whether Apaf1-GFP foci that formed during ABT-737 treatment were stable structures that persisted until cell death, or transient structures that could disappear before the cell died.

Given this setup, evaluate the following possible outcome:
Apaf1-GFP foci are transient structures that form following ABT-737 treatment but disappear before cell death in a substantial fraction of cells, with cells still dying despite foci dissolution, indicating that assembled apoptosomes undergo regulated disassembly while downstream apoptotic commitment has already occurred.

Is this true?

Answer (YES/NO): NO